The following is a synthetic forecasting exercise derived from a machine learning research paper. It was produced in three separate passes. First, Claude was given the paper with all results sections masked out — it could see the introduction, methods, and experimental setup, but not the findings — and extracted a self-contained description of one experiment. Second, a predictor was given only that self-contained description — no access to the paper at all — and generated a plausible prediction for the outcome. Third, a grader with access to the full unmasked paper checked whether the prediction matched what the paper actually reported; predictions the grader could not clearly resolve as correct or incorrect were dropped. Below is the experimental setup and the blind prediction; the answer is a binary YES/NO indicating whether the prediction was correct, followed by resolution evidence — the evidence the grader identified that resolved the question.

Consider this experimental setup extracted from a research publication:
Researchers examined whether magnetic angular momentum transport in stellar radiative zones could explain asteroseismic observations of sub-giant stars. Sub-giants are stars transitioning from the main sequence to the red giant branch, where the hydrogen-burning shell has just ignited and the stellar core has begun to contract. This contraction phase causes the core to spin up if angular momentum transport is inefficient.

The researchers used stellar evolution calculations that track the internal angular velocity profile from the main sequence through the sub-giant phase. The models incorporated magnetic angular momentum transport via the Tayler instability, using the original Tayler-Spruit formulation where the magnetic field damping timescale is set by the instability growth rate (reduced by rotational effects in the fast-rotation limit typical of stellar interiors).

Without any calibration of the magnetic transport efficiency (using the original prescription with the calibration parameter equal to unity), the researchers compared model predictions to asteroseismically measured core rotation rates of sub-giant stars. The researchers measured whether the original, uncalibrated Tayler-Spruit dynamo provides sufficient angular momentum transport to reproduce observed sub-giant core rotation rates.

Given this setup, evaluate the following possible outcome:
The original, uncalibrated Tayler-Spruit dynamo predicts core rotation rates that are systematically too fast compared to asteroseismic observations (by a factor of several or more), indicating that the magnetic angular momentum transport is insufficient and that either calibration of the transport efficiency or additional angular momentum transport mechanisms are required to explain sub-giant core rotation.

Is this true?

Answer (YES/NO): YES